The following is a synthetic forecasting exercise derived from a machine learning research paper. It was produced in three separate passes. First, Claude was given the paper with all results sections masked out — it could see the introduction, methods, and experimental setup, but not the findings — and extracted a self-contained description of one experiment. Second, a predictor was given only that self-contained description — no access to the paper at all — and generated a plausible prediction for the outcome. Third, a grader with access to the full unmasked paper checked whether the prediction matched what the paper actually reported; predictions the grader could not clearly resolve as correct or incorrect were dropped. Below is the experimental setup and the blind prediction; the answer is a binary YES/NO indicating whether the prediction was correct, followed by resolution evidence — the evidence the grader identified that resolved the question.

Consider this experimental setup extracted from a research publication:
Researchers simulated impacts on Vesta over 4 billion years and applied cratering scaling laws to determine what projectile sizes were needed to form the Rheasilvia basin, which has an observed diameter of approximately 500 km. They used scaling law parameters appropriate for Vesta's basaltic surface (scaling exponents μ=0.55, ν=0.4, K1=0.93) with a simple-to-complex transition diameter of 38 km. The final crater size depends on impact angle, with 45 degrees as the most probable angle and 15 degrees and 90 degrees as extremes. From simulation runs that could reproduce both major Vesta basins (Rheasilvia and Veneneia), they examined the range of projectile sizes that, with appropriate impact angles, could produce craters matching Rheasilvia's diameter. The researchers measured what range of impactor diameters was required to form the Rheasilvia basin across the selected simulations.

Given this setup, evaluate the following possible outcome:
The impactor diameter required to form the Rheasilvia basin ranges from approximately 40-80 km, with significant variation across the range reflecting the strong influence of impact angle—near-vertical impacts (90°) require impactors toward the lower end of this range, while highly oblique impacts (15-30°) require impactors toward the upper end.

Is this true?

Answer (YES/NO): NO